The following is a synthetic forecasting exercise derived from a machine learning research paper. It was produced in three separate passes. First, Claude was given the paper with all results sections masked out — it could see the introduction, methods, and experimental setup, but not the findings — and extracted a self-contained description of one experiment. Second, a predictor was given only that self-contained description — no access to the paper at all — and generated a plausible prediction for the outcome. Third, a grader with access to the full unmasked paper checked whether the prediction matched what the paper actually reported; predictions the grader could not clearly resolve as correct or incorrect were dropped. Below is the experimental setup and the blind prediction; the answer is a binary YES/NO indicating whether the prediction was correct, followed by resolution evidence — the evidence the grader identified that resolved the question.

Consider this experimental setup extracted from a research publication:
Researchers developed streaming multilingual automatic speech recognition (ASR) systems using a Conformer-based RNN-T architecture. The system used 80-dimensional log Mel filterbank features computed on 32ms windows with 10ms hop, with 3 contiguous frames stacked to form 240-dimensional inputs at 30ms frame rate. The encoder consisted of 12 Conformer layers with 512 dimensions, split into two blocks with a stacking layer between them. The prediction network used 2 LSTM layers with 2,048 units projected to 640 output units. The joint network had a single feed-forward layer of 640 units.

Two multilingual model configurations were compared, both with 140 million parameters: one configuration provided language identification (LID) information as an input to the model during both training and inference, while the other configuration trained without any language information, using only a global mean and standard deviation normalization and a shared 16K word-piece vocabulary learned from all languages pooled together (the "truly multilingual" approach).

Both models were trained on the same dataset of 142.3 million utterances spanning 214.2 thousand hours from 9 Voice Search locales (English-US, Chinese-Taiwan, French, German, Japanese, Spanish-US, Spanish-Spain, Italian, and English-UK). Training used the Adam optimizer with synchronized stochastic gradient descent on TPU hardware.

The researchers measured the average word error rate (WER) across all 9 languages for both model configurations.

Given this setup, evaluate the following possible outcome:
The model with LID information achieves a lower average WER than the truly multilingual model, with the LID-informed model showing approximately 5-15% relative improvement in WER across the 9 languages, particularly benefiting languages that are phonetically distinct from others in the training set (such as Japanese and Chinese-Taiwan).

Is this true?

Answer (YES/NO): NO